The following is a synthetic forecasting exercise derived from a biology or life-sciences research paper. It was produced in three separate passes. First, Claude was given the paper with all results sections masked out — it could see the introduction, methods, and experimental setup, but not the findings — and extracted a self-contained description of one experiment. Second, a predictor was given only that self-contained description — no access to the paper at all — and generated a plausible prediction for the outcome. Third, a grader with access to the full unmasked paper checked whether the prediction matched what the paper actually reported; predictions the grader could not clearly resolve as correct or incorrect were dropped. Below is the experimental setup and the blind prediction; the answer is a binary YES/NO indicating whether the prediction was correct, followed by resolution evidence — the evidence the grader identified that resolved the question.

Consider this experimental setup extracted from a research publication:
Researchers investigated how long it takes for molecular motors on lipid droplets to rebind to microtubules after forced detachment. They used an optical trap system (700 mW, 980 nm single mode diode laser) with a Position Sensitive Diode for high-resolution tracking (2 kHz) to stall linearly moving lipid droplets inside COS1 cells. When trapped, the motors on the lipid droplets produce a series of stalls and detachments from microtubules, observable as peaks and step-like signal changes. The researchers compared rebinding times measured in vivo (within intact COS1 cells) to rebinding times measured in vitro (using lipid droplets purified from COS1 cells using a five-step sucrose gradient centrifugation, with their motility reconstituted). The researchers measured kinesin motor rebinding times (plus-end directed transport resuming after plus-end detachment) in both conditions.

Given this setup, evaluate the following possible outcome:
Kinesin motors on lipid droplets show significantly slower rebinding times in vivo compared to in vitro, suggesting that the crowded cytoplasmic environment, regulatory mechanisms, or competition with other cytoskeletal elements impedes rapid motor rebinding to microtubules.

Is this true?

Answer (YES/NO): YES